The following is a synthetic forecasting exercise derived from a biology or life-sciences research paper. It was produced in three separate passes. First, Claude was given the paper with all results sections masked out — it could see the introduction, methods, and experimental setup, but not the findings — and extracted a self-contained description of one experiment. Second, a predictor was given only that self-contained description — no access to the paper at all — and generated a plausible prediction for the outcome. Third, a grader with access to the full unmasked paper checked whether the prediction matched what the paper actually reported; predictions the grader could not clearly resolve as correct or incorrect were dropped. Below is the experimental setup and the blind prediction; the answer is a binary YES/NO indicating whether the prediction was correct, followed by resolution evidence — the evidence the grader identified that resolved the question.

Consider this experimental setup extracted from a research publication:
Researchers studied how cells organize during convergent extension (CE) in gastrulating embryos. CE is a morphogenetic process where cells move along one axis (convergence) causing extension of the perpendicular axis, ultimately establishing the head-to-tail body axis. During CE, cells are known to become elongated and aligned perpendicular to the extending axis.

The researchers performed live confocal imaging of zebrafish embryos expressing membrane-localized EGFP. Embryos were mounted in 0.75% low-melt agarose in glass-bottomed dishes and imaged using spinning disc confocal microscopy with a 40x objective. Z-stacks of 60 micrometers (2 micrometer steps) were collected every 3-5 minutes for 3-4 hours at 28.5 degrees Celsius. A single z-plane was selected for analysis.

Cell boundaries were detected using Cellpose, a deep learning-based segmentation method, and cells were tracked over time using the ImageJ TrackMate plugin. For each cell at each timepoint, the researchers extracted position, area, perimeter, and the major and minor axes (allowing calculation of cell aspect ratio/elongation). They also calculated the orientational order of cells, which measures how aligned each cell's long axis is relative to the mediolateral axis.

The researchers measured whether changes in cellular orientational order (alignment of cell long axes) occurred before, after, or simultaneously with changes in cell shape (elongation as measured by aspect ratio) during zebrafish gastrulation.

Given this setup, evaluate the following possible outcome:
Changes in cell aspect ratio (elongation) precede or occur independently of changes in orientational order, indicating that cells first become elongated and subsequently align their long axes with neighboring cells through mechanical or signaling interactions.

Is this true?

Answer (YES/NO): NO